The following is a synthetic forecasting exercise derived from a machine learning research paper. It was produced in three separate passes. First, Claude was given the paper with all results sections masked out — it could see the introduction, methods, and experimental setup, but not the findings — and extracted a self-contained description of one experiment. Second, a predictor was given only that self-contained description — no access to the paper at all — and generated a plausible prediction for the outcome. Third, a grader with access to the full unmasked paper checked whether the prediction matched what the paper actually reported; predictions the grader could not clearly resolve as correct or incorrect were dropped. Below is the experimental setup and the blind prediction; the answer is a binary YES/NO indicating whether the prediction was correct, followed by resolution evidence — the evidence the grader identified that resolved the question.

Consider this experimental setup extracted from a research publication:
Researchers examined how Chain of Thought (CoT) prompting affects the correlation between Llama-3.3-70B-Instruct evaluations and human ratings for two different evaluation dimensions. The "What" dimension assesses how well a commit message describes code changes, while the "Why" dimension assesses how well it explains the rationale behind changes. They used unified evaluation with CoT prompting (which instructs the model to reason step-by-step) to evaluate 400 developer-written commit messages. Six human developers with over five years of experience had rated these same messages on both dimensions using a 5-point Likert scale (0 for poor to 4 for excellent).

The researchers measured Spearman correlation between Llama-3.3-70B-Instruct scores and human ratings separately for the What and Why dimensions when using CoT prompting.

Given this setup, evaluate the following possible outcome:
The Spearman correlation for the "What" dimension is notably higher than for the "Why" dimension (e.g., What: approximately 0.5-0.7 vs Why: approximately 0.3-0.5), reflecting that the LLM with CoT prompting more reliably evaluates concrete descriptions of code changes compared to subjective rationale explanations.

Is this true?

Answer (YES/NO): NO